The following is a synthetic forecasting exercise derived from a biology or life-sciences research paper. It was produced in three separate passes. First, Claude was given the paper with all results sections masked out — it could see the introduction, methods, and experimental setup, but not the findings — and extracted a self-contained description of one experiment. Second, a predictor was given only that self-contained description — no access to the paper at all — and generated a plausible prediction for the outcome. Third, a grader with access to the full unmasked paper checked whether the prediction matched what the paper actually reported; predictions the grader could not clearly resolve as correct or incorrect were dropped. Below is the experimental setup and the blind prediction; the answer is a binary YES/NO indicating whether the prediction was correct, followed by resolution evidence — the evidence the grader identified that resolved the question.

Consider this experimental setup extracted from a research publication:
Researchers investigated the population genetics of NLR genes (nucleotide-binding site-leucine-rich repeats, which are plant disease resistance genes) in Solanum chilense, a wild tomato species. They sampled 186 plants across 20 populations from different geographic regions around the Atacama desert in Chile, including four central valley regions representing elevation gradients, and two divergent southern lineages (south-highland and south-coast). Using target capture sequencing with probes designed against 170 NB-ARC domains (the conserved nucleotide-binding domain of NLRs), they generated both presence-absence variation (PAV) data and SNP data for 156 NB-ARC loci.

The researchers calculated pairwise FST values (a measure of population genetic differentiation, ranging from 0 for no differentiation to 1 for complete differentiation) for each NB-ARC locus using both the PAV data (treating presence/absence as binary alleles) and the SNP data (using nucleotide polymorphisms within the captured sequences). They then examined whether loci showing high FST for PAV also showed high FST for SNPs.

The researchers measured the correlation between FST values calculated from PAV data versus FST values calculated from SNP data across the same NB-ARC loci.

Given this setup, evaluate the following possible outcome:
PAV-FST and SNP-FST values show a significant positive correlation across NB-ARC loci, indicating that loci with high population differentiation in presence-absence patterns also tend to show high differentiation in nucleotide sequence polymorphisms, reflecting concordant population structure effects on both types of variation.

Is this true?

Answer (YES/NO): YES